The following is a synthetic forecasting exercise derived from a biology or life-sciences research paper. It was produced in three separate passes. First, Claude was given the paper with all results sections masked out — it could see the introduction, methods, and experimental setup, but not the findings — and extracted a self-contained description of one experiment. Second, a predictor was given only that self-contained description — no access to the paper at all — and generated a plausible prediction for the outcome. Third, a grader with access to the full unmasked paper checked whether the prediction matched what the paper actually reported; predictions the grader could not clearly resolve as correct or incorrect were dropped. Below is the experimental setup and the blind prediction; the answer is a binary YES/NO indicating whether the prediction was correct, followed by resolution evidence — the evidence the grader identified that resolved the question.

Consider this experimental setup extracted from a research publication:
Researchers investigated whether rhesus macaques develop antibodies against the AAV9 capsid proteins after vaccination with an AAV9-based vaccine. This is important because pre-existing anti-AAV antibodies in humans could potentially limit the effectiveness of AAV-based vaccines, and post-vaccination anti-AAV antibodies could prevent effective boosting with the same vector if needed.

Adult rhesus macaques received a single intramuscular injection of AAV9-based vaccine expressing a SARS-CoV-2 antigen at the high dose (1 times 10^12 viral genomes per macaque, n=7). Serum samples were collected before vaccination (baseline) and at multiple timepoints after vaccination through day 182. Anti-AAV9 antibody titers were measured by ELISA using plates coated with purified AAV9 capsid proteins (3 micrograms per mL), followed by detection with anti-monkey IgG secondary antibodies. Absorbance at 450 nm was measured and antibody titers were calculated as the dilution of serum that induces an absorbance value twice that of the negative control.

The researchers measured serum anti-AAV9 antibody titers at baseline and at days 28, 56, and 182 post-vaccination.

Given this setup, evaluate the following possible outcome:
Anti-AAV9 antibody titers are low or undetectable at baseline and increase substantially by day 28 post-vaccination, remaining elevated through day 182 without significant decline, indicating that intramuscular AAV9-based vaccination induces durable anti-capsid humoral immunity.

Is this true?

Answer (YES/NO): NO